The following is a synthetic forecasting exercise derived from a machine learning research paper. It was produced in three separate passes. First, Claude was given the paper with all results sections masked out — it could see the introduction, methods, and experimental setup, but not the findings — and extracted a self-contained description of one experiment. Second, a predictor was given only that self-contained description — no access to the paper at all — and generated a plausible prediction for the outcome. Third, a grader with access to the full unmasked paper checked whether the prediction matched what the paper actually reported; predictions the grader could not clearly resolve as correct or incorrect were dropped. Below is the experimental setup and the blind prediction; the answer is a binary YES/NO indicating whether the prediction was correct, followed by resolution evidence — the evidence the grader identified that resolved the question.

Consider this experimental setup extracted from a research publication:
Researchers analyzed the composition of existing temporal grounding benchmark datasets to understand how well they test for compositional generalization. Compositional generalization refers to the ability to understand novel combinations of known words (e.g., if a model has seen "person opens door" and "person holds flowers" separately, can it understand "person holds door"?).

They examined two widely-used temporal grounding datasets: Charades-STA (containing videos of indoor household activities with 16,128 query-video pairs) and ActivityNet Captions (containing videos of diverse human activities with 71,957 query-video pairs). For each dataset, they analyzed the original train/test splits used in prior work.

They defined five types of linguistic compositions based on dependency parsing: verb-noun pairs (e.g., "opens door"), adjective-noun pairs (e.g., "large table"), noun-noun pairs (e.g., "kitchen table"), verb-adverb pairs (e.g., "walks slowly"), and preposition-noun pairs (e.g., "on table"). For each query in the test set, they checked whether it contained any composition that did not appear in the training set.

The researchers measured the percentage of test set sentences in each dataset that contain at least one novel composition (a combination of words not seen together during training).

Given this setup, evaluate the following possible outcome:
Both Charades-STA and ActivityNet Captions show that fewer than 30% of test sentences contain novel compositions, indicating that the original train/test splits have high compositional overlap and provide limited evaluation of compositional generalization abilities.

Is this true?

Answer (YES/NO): YES